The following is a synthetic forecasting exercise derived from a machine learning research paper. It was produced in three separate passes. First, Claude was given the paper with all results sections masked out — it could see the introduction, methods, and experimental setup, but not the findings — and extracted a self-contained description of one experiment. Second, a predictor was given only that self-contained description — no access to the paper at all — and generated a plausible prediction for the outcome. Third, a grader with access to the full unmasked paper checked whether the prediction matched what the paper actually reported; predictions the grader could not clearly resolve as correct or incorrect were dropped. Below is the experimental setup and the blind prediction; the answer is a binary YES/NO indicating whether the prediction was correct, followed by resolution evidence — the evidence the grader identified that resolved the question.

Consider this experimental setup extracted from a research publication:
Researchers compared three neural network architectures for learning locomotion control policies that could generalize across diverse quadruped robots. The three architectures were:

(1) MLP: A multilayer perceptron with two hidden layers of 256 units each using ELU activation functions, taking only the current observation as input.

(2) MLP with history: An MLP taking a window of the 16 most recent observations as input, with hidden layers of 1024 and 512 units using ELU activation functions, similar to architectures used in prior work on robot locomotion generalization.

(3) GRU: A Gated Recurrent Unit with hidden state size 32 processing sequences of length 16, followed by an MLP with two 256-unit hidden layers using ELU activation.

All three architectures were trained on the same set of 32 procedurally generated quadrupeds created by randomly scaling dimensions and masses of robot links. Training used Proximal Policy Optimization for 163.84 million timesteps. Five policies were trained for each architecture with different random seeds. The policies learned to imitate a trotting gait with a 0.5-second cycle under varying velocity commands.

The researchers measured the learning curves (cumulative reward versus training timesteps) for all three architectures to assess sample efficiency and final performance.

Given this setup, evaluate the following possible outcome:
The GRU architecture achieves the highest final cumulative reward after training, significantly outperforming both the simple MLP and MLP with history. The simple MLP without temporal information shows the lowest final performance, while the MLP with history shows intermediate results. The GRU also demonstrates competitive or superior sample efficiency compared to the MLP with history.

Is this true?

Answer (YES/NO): NO